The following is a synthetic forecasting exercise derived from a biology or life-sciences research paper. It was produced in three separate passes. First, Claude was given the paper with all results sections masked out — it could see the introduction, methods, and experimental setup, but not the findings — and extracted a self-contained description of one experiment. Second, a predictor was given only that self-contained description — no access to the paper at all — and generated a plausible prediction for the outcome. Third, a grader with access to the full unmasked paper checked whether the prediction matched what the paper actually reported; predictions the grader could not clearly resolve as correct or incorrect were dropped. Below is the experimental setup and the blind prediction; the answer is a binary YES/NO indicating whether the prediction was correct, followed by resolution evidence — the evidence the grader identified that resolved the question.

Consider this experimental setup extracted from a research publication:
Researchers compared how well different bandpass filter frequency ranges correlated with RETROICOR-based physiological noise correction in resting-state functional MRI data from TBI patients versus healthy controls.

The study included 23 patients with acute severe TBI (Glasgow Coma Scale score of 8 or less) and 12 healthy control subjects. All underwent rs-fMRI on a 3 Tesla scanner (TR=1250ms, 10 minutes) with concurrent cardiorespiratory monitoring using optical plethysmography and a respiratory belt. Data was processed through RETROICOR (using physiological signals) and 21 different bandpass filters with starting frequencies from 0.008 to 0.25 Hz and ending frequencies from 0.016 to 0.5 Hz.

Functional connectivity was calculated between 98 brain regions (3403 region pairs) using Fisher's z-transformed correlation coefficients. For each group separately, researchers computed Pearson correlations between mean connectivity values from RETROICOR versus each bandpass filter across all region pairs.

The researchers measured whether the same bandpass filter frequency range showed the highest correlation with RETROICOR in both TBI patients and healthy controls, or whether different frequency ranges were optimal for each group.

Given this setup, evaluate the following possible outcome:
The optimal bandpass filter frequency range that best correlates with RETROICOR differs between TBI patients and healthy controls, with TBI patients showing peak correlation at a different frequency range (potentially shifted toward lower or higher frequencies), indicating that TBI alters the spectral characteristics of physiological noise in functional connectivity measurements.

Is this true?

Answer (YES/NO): NO